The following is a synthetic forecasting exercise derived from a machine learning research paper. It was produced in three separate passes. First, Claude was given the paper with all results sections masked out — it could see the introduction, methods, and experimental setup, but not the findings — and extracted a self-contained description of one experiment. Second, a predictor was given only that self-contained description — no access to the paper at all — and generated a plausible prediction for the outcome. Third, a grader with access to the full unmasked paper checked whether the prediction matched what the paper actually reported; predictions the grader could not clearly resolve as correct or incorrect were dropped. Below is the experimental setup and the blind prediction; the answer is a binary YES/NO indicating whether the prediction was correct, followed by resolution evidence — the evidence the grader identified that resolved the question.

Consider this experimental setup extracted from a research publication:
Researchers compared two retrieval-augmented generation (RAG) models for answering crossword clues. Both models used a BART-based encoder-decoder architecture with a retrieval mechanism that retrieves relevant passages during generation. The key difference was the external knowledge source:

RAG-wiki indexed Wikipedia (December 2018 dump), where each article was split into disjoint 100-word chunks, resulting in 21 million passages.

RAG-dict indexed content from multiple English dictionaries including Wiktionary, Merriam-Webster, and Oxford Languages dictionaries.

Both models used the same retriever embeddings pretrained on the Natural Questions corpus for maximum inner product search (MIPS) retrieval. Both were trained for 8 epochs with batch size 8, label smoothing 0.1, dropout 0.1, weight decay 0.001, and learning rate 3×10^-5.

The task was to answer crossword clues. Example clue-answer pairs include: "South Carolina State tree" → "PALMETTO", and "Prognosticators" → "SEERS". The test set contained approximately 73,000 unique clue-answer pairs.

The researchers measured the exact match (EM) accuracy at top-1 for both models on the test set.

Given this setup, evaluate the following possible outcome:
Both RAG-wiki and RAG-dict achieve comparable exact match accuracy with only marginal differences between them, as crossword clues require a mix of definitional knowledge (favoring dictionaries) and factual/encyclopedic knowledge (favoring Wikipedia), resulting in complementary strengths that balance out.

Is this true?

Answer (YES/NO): YES